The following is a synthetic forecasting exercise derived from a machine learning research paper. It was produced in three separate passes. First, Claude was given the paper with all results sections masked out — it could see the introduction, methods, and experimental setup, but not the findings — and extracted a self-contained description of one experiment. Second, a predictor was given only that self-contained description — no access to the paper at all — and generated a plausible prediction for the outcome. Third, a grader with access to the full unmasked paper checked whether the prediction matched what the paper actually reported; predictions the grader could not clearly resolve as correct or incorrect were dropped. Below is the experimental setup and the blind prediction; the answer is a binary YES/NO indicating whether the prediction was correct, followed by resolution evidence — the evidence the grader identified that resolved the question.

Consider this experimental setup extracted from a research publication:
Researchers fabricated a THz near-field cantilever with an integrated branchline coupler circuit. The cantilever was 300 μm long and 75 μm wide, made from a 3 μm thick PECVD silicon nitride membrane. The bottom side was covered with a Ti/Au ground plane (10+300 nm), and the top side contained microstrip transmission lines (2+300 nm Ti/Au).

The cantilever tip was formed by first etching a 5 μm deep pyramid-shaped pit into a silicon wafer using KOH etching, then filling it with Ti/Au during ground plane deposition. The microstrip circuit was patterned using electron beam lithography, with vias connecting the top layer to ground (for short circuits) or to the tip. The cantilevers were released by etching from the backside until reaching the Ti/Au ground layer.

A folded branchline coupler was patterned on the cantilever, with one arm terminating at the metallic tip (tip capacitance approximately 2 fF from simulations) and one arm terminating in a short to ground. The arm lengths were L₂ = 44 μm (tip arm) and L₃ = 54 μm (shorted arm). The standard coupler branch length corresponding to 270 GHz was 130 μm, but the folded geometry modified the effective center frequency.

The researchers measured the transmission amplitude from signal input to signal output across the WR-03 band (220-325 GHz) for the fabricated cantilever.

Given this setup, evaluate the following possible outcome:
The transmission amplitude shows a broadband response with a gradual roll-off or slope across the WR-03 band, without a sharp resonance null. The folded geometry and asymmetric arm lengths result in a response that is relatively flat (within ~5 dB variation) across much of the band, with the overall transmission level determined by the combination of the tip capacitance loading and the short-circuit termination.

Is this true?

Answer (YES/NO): NO